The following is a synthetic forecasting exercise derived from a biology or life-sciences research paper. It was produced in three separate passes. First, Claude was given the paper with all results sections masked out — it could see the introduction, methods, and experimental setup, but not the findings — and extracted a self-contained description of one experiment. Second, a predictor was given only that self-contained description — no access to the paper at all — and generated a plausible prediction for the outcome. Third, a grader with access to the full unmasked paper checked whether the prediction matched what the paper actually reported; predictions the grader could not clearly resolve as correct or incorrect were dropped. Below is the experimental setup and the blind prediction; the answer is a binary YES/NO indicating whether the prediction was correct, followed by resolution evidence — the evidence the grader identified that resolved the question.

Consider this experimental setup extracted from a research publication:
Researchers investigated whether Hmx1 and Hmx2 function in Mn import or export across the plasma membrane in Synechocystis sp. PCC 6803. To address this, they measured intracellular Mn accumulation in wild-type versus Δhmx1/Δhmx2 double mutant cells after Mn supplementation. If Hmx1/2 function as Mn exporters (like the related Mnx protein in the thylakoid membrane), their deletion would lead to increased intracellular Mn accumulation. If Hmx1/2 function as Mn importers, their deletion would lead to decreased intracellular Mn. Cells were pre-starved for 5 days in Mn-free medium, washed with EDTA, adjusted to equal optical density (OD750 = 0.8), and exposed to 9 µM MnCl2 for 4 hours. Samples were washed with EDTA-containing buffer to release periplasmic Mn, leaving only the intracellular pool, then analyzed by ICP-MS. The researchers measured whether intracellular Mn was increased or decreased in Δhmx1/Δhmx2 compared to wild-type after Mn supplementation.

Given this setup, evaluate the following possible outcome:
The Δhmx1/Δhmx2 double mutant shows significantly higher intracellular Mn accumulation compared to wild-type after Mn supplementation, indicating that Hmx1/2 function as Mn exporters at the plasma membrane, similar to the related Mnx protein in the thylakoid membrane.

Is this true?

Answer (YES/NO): NO